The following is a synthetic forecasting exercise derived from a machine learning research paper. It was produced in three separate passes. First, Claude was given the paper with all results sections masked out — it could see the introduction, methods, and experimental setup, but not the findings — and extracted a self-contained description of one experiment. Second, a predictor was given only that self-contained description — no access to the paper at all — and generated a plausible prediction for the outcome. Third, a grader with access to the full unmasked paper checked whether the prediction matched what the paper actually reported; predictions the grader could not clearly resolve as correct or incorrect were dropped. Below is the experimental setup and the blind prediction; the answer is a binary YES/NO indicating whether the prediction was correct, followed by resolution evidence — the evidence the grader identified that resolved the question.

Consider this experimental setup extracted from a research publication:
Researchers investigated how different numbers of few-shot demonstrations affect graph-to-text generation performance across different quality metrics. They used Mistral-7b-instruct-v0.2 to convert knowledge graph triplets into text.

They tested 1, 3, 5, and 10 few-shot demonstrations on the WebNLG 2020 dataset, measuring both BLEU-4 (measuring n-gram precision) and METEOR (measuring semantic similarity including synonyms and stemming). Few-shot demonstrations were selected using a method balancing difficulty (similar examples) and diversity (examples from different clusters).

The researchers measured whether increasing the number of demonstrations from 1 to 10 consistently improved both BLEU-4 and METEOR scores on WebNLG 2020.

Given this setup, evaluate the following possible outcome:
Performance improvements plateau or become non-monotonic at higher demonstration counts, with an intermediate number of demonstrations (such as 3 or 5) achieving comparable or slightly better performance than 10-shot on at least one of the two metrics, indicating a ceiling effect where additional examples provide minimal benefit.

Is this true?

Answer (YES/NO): YES